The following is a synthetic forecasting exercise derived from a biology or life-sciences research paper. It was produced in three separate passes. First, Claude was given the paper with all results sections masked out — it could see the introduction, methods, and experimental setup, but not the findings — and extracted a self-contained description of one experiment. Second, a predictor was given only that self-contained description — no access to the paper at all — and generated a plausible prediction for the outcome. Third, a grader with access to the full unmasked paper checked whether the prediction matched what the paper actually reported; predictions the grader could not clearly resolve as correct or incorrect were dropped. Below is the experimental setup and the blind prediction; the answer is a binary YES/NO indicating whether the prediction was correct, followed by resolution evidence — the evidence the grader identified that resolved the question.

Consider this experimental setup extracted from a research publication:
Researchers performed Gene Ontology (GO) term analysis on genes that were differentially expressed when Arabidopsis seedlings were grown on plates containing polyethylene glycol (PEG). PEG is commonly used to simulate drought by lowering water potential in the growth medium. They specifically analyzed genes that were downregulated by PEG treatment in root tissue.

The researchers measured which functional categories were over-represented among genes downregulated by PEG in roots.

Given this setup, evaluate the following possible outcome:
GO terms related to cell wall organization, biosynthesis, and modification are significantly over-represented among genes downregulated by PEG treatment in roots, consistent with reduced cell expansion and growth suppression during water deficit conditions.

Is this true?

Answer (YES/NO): NO